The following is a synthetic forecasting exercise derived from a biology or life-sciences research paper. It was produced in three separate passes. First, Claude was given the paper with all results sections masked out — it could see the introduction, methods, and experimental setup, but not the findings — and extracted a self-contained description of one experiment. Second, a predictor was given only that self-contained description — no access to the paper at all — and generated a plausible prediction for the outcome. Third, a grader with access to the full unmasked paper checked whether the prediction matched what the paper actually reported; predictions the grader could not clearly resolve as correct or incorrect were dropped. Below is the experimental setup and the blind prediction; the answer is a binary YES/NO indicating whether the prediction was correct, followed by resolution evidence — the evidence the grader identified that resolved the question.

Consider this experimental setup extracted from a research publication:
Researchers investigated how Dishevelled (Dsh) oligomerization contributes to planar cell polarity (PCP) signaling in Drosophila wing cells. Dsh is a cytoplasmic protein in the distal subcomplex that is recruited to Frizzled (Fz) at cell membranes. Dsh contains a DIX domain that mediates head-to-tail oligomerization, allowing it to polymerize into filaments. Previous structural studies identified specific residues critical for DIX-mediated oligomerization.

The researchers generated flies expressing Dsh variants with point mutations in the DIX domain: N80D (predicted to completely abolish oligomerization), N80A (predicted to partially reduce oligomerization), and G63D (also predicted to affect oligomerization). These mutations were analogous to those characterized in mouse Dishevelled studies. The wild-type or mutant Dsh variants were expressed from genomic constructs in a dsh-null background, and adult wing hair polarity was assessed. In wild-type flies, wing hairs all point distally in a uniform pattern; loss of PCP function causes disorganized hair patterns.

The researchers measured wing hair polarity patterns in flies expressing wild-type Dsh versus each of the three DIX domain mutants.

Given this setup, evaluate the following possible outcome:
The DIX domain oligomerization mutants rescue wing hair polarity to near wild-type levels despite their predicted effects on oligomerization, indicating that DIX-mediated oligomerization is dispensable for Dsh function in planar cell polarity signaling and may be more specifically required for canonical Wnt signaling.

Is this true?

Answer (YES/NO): NO